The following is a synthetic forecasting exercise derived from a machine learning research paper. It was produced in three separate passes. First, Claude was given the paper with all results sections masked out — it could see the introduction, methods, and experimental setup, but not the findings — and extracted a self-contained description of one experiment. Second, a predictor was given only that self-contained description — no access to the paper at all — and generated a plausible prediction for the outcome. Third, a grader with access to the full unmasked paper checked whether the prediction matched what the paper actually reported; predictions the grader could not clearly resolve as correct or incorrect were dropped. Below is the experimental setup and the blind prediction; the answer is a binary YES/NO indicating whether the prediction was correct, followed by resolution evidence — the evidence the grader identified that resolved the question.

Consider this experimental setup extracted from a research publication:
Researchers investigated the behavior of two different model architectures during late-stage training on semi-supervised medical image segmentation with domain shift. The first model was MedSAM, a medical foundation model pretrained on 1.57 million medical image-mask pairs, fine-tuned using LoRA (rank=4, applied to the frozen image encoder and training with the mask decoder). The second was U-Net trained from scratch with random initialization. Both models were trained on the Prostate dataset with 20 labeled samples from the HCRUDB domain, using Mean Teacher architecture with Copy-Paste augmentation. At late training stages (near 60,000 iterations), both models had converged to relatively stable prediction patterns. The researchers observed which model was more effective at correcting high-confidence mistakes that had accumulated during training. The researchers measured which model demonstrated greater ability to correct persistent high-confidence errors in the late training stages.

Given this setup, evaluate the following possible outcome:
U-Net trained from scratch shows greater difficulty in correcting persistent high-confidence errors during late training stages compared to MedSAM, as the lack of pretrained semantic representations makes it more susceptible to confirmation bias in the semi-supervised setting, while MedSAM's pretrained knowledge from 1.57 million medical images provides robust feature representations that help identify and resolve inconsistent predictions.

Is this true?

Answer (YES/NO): NO